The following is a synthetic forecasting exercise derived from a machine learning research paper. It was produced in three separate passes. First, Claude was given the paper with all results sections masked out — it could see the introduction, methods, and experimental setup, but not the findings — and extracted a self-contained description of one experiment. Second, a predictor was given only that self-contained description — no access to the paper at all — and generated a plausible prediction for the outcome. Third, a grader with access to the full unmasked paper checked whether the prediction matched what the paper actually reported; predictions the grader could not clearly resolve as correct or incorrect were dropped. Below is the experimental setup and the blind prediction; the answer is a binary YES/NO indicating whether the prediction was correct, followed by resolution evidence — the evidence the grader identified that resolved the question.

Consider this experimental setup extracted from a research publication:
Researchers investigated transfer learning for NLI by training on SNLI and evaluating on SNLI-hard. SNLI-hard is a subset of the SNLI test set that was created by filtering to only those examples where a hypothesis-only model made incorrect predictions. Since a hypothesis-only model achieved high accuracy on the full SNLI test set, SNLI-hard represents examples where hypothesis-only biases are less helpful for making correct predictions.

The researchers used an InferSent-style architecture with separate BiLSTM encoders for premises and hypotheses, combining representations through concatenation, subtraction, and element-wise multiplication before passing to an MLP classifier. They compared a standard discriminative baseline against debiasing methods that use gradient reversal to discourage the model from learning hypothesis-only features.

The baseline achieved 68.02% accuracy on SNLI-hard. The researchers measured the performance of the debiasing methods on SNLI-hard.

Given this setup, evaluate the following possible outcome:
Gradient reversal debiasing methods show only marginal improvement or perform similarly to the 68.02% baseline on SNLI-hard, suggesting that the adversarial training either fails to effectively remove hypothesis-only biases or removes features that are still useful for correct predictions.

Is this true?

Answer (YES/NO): NO